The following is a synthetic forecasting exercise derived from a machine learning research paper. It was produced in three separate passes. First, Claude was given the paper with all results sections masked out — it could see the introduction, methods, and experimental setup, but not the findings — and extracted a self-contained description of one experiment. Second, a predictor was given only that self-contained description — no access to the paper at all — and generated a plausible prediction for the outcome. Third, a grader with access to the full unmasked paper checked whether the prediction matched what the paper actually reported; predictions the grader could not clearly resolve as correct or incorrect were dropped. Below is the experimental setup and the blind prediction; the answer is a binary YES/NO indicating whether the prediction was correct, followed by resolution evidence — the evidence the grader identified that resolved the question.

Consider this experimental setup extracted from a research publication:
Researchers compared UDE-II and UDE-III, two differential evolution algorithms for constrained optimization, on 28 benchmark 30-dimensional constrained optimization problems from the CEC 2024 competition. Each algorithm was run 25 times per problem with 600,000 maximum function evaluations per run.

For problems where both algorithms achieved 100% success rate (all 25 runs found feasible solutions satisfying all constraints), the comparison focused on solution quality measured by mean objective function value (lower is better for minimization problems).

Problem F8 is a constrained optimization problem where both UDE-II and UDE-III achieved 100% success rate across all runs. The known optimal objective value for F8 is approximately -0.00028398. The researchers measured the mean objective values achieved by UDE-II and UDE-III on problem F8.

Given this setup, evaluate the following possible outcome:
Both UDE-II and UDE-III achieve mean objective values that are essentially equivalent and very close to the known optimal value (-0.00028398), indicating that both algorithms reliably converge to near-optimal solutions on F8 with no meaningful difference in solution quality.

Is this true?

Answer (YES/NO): YES